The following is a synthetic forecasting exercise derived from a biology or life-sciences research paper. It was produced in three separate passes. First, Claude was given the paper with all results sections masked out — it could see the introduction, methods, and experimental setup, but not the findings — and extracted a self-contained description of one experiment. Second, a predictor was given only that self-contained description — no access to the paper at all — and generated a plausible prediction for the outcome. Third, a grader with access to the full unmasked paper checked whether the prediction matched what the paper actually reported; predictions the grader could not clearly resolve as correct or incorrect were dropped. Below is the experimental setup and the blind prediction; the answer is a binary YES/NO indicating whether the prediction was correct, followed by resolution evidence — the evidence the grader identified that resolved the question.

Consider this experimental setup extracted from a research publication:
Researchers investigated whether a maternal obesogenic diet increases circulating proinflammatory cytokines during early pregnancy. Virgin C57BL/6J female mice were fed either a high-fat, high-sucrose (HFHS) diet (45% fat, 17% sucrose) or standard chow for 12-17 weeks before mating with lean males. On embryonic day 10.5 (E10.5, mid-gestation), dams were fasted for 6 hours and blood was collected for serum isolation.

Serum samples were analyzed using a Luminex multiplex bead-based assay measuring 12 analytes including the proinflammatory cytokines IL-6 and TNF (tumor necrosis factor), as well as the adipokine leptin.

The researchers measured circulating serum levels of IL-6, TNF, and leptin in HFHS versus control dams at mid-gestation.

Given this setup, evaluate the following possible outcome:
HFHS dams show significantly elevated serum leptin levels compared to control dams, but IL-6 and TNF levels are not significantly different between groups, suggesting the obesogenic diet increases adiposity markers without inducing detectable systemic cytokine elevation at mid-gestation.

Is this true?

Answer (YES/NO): YES